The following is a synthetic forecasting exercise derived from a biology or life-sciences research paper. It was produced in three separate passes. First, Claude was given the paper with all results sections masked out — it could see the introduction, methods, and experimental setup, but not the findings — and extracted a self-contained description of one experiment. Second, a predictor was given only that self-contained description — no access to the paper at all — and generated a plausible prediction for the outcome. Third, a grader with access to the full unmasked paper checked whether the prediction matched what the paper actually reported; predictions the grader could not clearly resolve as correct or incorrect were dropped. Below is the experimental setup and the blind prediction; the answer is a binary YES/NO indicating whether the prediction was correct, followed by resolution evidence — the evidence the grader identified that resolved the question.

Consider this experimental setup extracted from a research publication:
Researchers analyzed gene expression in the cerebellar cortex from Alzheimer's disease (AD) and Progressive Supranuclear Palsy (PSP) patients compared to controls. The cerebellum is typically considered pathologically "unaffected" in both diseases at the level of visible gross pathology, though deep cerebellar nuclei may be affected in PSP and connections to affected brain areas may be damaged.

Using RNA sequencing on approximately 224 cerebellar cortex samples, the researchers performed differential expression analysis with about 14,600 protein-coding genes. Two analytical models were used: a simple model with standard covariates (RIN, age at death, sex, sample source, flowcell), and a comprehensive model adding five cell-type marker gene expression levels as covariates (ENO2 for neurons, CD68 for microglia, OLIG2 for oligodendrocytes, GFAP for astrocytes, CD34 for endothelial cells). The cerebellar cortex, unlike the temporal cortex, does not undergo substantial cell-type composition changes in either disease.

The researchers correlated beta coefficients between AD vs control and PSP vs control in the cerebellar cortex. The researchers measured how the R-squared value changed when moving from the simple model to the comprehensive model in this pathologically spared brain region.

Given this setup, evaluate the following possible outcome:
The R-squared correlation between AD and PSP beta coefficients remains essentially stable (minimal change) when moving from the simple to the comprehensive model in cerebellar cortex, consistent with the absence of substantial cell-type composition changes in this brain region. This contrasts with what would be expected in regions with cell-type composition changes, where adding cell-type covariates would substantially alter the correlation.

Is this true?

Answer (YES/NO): NO